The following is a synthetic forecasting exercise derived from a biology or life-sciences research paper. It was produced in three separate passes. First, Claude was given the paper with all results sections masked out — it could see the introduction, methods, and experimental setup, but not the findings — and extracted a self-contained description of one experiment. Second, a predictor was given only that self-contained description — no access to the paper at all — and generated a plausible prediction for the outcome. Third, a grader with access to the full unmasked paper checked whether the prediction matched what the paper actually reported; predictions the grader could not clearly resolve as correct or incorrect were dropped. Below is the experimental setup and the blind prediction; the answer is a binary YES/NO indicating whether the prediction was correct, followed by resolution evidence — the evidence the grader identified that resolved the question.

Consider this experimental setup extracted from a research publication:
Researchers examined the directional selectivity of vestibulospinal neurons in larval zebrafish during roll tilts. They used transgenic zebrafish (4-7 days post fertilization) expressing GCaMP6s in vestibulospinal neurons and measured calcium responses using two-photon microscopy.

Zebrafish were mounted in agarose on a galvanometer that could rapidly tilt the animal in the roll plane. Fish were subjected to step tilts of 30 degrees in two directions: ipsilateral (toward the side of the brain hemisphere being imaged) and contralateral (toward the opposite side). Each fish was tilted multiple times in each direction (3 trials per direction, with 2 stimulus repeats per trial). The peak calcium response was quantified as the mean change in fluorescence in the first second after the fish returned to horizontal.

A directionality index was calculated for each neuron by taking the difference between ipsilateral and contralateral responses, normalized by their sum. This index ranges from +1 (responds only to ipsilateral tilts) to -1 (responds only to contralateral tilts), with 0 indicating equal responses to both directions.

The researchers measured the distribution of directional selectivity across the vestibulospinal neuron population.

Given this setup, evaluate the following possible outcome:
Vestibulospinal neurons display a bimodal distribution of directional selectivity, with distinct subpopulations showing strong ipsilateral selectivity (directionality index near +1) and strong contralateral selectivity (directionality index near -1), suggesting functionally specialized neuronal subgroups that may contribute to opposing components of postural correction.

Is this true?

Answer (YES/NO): NO